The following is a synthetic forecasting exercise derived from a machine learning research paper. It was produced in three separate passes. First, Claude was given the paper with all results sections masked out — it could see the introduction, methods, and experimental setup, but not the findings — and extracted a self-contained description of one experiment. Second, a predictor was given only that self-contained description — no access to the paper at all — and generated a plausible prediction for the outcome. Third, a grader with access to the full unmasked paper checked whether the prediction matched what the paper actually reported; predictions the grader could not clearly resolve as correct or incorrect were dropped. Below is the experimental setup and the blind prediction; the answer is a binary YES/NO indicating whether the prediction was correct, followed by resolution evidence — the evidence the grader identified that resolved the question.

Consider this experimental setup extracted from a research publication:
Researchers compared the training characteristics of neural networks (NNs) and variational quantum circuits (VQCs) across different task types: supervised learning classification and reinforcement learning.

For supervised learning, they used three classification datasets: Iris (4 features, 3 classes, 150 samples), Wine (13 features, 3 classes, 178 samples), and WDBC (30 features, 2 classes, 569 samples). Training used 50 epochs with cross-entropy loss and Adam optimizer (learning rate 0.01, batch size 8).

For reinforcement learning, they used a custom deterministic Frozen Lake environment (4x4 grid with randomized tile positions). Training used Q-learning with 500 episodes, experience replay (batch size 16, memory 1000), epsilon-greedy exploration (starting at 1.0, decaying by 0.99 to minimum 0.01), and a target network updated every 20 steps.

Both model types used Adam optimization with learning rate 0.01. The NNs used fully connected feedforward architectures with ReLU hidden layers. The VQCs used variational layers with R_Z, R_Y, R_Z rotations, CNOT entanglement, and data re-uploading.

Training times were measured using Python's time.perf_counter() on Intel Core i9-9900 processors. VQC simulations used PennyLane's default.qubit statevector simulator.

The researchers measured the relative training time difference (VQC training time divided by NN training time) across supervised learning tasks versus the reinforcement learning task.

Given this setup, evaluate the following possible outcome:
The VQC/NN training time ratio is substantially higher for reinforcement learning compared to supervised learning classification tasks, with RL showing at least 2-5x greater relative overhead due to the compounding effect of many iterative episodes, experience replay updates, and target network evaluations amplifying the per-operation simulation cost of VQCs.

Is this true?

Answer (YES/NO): NO